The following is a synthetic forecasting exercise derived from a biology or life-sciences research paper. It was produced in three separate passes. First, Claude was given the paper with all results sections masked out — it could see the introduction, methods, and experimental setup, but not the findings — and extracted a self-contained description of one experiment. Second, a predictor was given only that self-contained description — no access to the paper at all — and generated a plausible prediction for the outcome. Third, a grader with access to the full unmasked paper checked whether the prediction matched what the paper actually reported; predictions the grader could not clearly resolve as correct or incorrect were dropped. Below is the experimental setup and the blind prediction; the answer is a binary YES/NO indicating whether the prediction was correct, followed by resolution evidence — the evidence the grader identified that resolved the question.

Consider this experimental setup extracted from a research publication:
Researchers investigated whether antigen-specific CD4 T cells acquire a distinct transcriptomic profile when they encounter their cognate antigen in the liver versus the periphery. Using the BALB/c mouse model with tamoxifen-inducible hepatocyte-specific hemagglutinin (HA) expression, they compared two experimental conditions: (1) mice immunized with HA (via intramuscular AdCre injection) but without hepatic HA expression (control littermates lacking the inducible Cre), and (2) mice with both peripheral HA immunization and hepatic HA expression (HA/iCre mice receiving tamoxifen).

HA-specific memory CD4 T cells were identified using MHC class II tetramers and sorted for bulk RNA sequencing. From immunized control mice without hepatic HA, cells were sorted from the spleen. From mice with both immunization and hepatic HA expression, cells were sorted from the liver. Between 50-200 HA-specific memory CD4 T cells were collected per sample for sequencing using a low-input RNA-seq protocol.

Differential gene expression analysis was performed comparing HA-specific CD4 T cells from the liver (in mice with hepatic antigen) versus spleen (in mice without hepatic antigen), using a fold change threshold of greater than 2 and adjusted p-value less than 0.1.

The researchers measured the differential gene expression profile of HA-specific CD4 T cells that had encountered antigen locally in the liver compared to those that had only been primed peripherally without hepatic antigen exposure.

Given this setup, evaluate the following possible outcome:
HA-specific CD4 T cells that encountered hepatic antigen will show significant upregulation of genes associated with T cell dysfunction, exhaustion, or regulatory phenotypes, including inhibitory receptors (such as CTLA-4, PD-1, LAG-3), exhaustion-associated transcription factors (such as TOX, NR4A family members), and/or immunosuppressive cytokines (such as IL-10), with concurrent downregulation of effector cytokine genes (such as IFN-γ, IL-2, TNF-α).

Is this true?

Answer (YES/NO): NO